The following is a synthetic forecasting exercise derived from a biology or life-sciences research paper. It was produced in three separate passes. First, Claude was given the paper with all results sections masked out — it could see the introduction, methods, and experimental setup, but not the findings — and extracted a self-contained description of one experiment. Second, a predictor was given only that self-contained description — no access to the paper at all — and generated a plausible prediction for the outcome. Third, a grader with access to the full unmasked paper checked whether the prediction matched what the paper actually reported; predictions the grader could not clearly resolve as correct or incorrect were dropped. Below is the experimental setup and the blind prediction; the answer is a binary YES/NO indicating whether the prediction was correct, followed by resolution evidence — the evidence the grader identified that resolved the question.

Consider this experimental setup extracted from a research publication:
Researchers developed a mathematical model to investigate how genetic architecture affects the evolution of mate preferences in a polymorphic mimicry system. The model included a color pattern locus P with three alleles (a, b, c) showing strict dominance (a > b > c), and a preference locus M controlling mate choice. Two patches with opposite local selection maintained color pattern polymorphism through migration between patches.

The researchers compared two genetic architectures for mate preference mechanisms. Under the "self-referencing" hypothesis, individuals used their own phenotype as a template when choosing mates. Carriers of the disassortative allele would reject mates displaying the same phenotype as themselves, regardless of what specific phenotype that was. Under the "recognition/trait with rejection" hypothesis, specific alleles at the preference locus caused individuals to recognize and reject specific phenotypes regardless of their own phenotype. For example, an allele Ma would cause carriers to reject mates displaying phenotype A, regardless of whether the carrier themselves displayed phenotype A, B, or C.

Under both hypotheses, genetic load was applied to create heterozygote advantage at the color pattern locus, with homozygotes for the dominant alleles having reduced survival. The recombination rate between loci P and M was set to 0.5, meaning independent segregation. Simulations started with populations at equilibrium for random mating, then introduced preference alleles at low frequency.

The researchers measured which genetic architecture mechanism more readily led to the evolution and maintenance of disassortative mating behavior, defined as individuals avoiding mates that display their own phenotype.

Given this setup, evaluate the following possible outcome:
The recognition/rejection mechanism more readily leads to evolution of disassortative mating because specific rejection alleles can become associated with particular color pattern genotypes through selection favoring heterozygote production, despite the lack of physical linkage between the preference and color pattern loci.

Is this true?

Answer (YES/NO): NO